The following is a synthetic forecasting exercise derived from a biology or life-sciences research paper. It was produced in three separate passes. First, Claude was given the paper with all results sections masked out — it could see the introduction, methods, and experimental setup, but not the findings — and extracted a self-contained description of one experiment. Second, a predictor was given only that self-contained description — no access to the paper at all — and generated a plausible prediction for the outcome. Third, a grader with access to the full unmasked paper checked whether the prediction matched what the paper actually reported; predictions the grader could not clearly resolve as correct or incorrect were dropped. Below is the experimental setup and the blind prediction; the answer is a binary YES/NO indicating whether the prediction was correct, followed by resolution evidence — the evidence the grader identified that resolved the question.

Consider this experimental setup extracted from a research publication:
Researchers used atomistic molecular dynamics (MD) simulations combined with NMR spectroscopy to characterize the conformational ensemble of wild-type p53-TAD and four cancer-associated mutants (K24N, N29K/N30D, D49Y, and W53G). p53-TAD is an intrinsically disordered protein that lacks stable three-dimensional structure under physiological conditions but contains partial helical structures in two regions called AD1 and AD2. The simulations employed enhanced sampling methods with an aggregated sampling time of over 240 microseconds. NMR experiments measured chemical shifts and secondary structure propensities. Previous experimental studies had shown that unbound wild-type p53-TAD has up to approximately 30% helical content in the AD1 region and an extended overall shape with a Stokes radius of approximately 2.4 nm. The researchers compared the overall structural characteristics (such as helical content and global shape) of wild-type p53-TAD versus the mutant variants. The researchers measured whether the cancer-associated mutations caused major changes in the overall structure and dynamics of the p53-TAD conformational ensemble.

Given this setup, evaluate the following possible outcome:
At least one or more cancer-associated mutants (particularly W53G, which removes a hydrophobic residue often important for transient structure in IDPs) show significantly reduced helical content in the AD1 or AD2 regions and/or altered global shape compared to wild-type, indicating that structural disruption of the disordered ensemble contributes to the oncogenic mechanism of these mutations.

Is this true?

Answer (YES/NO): NO